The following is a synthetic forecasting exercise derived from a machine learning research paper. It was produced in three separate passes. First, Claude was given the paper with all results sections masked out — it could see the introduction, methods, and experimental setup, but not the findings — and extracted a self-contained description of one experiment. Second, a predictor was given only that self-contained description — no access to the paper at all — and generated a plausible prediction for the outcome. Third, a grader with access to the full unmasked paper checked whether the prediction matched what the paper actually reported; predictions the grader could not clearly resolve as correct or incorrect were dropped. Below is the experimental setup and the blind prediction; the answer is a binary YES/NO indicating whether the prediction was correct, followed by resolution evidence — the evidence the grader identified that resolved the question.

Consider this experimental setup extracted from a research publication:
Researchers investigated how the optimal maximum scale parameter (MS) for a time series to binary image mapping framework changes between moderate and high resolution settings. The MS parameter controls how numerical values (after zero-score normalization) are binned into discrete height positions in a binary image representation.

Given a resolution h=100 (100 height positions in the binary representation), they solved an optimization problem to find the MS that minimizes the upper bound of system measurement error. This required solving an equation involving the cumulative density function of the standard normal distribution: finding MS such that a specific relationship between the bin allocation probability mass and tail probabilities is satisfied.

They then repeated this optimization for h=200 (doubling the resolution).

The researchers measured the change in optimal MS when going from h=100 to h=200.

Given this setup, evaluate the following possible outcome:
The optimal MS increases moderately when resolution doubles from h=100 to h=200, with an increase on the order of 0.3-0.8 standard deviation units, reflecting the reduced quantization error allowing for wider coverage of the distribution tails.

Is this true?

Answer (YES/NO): NO